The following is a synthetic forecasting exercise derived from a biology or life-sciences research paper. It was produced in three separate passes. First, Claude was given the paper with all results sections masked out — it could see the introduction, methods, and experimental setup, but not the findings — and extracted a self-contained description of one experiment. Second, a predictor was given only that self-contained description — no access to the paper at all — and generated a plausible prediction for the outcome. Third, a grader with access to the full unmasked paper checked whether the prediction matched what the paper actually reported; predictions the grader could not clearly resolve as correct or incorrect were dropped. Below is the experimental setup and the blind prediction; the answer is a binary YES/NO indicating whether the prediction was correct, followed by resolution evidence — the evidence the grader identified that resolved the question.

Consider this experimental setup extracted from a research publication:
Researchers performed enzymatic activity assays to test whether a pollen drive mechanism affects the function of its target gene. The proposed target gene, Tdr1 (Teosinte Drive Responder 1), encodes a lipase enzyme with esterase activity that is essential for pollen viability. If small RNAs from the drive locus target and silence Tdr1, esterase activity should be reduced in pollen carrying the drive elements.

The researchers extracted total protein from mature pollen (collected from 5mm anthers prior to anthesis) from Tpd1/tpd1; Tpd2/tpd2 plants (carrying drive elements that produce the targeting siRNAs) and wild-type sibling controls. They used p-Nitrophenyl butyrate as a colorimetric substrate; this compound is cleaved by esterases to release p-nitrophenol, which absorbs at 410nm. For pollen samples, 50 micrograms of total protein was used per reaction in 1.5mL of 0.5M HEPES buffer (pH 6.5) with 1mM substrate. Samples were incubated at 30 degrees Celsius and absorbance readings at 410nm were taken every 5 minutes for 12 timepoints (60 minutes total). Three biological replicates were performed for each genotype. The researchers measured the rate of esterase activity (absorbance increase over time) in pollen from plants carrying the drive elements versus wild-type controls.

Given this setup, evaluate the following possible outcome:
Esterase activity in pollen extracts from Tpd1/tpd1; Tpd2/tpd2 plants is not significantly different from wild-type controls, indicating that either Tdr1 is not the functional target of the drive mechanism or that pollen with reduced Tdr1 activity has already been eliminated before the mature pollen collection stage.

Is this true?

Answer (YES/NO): NO